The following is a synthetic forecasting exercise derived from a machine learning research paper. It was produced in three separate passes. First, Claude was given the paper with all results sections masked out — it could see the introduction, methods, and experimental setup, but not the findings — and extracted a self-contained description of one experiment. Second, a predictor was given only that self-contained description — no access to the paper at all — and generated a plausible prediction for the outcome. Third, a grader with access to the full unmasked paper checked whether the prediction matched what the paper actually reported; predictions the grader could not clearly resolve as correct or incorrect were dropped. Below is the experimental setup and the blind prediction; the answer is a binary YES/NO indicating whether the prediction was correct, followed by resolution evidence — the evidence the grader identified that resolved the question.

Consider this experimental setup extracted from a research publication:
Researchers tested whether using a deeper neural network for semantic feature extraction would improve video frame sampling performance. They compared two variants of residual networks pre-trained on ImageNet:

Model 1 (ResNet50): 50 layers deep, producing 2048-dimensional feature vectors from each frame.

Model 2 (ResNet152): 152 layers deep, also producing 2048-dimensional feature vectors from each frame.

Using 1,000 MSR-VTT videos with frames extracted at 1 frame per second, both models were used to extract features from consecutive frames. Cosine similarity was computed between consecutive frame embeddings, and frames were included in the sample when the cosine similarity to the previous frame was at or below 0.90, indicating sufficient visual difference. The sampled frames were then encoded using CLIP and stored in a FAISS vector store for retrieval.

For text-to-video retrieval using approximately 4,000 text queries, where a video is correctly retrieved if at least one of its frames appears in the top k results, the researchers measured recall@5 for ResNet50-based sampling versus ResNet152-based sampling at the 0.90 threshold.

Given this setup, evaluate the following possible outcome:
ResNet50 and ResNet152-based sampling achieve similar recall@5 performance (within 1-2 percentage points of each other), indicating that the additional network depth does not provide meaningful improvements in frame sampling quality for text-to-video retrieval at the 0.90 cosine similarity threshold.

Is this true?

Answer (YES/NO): YES